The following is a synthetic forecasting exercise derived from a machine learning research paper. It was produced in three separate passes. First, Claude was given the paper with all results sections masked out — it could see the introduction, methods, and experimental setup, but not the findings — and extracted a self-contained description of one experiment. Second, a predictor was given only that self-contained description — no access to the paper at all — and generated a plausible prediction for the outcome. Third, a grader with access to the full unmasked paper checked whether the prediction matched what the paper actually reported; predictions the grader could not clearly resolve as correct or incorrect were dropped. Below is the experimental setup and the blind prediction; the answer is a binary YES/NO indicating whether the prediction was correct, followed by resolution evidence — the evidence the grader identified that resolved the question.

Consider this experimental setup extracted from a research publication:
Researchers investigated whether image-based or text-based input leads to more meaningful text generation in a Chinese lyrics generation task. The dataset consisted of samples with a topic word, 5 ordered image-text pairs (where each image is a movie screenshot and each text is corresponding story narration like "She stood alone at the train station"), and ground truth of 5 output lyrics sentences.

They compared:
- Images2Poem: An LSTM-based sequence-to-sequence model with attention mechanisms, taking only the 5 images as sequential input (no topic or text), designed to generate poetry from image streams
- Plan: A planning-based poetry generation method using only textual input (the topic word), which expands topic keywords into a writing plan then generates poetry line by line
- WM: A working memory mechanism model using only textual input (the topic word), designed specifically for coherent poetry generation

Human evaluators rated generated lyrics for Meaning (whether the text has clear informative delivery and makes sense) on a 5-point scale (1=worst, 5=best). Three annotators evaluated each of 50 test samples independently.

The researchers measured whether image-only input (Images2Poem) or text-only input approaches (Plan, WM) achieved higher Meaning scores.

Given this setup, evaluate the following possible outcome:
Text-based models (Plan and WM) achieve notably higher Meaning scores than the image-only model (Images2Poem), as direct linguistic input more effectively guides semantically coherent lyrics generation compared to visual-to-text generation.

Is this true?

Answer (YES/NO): YES